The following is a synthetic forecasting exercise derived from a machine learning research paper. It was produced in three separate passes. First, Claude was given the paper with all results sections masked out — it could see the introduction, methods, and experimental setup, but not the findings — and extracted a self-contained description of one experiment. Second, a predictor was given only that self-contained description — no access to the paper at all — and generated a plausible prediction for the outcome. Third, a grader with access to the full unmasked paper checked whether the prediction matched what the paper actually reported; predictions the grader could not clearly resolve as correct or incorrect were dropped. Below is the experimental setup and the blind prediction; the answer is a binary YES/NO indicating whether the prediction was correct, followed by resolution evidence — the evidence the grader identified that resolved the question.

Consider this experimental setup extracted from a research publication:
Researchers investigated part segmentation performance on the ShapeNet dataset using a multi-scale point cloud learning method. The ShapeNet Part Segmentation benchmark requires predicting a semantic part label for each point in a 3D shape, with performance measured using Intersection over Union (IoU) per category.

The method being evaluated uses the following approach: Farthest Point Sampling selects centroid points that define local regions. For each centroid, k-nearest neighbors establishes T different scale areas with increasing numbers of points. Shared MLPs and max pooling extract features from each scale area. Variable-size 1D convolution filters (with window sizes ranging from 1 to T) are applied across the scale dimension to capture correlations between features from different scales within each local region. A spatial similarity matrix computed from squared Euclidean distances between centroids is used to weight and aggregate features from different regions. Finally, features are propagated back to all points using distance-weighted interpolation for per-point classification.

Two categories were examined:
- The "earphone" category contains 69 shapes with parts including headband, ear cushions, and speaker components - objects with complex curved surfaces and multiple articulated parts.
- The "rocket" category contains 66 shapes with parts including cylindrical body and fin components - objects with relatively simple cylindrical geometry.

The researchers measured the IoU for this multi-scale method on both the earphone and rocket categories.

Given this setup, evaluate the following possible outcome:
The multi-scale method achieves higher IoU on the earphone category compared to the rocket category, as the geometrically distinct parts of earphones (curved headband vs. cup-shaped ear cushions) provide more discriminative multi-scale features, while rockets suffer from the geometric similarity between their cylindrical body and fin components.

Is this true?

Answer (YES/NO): YES